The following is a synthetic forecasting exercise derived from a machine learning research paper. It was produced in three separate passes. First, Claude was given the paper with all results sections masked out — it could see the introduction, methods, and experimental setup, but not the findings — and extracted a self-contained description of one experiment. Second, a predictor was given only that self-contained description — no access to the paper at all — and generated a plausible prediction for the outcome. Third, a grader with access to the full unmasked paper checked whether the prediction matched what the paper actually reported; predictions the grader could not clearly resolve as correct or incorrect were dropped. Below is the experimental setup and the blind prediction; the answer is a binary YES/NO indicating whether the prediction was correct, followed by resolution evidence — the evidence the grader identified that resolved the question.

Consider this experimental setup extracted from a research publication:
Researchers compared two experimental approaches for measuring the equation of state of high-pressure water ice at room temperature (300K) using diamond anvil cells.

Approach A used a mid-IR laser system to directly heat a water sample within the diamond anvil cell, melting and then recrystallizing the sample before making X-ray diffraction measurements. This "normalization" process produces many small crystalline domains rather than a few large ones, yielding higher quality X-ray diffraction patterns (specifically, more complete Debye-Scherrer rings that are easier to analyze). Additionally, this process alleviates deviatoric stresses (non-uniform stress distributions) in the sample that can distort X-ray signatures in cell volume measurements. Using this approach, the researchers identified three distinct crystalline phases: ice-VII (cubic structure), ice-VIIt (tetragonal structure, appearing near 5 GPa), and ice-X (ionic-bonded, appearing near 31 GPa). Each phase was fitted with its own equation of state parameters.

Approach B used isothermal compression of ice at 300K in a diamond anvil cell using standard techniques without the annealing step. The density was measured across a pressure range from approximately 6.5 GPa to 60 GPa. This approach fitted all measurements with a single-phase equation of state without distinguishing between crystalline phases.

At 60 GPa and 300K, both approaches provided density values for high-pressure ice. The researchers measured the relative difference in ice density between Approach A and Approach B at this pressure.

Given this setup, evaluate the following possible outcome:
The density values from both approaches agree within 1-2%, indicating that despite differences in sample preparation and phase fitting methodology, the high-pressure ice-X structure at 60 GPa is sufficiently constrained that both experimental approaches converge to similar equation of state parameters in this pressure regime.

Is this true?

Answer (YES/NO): NO